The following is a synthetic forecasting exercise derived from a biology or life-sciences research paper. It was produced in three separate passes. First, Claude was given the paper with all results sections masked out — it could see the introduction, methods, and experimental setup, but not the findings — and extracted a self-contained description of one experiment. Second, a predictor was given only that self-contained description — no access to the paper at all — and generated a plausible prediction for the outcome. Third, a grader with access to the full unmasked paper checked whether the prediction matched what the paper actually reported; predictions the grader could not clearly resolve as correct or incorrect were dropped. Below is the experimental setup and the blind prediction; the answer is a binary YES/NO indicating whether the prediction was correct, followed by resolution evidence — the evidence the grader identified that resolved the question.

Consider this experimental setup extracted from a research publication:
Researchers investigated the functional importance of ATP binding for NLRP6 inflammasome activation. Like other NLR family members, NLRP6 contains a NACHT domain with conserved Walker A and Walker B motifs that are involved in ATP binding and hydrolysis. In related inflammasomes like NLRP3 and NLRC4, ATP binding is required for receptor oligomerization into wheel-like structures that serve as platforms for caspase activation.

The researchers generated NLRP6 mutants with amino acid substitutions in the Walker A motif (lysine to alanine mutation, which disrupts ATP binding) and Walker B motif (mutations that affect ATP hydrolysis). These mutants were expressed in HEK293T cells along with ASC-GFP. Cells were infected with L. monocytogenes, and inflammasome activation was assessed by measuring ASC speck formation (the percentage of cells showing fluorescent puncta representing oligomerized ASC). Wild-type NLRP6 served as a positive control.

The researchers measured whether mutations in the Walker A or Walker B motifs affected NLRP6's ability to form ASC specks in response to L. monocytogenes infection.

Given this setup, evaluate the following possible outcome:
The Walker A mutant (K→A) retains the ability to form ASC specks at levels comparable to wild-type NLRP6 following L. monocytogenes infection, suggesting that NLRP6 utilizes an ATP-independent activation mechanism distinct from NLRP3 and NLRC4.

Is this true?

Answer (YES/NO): NO